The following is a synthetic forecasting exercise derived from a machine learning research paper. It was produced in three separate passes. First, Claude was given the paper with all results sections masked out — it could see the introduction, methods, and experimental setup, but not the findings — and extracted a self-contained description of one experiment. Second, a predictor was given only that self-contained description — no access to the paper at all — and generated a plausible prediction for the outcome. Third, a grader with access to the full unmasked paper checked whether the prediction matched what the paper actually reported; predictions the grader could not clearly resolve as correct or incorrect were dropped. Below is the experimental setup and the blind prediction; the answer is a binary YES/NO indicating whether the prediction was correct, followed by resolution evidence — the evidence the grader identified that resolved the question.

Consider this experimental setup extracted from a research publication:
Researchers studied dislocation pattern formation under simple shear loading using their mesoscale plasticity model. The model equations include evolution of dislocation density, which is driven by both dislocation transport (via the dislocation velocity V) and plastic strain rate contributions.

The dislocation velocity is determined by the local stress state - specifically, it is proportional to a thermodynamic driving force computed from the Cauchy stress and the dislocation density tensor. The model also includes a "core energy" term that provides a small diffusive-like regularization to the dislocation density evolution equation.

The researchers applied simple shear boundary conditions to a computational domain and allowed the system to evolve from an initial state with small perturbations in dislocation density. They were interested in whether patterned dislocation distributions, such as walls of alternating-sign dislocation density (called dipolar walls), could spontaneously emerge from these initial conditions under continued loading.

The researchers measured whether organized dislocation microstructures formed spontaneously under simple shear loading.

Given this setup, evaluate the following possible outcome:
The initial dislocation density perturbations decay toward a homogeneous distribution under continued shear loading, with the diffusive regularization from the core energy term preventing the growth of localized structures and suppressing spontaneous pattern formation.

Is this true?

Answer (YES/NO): NO